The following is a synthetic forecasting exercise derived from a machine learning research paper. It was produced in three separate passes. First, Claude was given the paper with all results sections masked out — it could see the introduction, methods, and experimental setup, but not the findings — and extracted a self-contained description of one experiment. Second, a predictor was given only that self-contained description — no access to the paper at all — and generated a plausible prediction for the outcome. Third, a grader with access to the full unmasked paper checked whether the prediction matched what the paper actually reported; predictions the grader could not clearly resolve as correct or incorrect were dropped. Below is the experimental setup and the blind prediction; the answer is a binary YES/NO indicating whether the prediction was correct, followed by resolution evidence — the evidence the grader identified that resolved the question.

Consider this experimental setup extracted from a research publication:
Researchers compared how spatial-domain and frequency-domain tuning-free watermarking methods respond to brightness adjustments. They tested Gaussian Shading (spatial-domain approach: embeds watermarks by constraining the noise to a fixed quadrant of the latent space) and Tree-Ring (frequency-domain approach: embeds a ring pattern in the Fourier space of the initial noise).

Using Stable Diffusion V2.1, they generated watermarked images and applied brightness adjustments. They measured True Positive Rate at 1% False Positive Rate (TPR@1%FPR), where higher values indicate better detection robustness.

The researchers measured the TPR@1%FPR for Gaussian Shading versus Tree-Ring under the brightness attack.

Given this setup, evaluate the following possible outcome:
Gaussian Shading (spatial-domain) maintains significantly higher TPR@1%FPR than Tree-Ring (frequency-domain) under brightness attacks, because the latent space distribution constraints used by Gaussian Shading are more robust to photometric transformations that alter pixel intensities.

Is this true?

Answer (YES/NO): YES